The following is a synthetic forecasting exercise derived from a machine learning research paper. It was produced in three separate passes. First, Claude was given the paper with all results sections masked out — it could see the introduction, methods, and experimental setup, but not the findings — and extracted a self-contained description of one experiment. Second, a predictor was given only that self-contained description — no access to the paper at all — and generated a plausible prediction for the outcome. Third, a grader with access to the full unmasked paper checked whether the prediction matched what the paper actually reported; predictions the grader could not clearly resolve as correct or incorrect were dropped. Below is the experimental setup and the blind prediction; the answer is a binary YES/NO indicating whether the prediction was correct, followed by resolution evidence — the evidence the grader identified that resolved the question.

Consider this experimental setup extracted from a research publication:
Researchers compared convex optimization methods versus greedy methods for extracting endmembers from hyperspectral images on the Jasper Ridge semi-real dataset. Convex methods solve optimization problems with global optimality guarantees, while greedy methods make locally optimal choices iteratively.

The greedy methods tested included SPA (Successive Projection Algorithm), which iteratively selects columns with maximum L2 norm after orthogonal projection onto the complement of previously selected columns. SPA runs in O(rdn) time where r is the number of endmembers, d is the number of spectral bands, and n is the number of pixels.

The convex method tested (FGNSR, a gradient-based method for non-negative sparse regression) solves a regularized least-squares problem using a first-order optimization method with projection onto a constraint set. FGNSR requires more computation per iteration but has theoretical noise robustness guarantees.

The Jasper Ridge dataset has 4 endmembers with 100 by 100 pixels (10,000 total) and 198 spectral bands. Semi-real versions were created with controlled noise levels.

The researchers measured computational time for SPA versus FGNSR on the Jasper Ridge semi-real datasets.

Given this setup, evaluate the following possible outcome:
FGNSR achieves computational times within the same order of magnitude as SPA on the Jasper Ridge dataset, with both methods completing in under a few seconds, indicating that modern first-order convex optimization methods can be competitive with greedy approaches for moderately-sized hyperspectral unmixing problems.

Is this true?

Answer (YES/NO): NO